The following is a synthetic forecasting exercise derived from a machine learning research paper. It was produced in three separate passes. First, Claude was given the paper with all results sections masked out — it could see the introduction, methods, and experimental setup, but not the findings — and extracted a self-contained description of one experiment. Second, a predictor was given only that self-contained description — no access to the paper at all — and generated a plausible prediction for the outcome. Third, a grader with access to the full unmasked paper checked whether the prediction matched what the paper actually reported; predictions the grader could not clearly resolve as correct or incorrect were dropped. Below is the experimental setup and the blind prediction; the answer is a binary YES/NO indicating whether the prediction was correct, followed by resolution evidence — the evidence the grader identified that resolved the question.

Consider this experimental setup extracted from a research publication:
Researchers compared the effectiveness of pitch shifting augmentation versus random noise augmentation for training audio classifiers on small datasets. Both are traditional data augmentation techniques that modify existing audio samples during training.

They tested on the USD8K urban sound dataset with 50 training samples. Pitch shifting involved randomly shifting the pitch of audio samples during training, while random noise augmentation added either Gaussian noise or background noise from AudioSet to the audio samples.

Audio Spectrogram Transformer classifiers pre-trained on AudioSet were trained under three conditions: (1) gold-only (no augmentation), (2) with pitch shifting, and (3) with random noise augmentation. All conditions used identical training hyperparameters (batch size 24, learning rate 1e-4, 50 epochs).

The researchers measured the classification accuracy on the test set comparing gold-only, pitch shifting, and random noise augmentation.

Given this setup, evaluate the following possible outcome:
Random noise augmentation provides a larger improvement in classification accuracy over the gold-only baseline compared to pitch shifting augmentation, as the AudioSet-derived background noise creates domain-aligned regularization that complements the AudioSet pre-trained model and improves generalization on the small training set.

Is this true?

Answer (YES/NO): NO